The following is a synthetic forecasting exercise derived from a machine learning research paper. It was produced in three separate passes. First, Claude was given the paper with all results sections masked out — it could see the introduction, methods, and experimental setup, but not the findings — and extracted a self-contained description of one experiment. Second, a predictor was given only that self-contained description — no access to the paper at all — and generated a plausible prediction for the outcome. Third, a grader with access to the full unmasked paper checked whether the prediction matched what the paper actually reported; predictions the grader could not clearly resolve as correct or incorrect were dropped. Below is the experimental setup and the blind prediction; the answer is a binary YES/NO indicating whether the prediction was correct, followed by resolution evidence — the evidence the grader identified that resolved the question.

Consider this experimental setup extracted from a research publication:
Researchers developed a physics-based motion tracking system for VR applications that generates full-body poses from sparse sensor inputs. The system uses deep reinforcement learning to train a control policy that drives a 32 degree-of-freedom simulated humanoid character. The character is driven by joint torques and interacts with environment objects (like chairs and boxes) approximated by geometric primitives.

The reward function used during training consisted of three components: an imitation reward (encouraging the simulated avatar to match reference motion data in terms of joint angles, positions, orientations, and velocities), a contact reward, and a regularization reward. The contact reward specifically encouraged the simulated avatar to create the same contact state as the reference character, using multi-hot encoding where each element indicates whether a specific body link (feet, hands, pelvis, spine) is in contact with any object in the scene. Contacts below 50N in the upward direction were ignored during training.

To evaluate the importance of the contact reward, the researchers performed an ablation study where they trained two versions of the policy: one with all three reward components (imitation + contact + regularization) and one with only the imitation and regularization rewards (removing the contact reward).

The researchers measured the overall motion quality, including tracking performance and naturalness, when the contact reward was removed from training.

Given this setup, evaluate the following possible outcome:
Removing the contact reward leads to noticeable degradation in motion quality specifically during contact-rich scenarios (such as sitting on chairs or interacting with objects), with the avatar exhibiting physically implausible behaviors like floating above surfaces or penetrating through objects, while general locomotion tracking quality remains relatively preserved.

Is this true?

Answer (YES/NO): NO